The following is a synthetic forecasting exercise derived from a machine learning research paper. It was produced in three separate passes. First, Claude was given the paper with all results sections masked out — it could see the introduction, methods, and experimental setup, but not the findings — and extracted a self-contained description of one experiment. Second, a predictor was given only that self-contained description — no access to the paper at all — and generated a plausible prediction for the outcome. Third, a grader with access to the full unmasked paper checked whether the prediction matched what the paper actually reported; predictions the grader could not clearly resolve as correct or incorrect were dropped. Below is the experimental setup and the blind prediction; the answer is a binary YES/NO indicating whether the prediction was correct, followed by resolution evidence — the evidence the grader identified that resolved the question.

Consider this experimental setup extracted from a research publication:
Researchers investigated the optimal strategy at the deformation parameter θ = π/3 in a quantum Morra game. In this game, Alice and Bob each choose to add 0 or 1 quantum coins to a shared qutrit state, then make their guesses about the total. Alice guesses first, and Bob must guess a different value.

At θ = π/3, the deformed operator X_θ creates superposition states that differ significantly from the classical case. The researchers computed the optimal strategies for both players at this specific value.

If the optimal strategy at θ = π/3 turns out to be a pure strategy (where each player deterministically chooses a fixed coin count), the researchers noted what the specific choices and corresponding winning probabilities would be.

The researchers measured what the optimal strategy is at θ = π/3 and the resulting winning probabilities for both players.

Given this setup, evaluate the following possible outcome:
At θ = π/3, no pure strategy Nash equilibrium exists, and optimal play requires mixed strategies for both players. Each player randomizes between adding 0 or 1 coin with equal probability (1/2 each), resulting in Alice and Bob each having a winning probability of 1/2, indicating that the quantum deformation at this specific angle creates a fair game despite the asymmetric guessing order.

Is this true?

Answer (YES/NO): NO